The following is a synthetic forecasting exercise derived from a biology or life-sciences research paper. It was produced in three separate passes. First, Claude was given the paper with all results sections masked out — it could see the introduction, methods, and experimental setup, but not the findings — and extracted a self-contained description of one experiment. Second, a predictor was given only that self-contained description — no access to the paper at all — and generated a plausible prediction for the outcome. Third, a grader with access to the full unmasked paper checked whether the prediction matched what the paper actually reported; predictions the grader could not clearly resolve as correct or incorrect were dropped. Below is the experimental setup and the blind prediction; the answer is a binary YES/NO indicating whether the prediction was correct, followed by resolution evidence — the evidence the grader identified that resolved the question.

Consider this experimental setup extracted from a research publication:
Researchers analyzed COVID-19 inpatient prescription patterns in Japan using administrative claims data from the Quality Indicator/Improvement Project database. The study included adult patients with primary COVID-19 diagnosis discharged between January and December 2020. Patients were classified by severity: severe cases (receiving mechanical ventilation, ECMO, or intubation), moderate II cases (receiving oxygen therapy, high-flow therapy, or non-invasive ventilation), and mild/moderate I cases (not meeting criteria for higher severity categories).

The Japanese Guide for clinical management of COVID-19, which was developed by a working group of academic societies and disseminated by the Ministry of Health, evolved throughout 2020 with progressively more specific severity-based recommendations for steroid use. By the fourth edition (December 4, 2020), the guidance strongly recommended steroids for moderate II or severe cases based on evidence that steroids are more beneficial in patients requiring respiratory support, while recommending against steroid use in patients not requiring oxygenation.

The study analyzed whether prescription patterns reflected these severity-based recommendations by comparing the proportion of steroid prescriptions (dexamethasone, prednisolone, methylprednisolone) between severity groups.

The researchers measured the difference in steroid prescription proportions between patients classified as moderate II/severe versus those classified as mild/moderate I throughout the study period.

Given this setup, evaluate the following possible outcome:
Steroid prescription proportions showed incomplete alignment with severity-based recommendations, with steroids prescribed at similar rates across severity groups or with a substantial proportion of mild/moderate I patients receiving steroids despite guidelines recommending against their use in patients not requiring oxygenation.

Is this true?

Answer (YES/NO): YES